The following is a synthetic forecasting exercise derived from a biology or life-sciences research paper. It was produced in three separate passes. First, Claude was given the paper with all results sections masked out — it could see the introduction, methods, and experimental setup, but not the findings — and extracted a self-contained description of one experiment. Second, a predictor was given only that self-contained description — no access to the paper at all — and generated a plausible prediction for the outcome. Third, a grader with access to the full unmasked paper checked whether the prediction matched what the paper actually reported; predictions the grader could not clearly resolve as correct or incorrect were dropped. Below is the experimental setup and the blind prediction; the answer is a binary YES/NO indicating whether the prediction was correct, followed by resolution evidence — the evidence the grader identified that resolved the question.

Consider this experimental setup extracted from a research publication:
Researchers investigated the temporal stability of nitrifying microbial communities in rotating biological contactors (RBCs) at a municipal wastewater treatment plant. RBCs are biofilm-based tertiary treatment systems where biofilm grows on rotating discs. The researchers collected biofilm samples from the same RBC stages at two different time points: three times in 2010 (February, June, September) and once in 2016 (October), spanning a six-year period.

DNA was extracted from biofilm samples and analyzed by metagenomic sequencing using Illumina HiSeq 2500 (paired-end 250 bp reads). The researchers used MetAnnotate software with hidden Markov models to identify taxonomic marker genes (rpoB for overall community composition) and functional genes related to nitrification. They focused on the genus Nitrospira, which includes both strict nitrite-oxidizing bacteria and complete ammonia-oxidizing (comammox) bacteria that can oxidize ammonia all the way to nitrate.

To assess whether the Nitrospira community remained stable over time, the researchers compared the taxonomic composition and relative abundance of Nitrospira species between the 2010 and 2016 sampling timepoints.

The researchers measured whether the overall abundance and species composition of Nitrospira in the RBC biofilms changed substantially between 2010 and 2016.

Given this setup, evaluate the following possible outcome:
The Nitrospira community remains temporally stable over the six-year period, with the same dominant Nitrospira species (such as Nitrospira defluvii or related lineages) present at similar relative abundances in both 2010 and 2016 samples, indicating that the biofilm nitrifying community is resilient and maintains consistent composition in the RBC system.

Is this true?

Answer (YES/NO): NO